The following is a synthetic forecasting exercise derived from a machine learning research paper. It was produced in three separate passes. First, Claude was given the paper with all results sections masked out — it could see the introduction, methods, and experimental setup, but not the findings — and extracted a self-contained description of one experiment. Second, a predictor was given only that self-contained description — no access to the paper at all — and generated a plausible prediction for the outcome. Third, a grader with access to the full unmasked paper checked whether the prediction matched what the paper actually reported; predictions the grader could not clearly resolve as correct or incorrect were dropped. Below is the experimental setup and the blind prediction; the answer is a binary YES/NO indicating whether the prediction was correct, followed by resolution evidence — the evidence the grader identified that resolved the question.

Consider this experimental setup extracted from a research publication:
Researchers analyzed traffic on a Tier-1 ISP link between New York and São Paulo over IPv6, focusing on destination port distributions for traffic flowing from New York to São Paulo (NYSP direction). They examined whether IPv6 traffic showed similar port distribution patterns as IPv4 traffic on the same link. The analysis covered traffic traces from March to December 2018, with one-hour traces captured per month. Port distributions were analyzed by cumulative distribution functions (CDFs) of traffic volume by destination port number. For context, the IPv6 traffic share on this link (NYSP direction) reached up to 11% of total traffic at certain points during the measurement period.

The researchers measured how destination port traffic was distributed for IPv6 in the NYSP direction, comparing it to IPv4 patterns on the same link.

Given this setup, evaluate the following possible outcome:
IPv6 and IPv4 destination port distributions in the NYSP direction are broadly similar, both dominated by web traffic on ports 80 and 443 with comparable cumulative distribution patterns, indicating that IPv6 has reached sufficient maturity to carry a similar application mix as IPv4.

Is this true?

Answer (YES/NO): NO